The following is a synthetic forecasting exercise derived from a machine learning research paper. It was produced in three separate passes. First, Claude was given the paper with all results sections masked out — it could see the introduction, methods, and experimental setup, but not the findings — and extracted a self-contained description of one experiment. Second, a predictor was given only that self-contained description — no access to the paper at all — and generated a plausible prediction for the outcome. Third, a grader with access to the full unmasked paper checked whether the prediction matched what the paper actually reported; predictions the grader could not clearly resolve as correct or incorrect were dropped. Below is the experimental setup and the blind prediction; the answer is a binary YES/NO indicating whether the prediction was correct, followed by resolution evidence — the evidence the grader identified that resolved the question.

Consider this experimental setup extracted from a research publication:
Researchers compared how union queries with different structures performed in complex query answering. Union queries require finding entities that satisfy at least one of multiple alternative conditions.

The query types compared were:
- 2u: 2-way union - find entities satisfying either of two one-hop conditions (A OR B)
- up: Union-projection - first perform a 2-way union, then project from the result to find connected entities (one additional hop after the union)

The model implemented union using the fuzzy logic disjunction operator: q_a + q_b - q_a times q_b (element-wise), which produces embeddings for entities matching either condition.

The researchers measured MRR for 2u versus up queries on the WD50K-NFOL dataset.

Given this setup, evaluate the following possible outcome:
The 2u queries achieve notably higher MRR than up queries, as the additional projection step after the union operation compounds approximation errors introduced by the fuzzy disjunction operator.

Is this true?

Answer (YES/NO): NO